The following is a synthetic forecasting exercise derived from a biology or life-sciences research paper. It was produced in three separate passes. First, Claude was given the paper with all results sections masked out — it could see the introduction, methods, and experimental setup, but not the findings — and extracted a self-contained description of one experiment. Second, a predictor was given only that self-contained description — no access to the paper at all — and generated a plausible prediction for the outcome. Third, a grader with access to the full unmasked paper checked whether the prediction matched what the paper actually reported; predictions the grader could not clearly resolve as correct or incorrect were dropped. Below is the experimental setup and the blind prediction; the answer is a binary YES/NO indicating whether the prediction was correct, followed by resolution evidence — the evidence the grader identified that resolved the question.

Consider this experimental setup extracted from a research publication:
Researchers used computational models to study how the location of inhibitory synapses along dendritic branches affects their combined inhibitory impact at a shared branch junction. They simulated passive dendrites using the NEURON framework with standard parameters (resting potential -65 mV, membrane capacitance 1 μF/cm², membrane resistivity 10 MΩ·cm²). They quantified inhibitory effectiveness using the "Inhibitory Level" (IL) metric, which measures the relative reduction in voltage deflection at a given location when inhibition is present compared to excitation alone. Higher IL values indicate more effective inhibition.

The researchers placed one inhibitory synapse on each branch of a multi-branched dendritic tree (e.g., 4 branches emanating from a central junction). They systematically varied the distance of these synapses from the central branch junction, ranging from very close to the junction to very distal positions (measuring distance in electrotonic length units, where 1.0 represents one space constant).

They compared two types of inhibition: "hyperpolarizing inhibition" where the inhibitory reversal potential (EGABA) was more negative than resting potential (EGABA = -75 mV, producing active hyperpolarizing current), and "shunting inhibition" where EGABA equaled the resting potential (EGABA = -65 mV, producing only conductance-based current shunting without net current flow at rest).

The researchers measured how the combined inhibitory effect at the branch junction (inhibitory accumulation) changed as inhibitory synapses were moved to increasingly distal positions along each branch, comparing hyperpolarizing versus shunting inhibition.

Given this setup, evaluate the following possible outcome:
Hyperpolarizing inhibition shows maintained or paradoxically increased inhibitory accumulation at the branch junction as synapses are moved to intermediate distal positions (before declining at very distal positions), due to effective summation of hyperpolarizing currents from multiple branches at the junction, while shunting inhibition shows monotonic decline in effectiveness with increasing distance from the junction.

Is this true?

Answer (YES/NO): NO